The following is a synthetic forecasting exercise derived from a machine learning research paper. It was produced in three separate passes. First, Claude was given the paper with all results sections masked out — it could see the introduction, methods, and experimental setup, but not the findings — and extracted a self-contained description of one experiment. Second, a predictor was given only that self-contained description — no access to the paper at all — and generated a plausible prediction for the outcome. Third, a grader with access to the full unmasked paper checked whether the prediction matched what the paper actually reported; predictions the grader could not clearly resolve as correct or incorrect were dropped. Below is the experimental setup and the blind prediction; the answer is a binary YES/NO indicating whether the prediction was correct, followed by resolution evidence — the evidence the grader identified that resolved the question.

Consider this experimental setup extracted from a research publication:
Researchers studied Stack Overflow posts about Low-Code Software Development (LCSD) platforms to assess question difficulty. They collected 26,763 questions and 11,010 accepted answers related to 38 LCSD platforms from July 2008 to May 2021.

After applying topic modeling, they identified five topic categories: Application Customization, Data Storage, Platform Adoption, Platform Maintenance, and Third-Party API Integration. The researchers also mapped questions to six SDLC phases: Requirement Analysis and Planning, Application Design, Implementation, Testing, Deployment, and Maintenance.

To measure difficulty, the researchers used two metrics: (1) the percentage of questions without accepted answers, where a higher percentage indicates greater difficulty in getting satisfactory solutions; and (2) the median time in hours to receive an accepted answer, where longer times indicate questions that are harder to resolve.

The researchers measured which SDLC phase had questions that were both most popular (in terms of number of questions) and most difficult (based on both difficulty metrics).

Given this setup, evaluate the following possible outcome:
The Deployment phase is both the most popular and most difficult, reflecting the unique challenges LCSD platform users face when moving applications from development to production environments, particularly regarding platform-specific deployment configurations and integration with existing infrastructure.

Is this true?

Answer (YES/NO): NO